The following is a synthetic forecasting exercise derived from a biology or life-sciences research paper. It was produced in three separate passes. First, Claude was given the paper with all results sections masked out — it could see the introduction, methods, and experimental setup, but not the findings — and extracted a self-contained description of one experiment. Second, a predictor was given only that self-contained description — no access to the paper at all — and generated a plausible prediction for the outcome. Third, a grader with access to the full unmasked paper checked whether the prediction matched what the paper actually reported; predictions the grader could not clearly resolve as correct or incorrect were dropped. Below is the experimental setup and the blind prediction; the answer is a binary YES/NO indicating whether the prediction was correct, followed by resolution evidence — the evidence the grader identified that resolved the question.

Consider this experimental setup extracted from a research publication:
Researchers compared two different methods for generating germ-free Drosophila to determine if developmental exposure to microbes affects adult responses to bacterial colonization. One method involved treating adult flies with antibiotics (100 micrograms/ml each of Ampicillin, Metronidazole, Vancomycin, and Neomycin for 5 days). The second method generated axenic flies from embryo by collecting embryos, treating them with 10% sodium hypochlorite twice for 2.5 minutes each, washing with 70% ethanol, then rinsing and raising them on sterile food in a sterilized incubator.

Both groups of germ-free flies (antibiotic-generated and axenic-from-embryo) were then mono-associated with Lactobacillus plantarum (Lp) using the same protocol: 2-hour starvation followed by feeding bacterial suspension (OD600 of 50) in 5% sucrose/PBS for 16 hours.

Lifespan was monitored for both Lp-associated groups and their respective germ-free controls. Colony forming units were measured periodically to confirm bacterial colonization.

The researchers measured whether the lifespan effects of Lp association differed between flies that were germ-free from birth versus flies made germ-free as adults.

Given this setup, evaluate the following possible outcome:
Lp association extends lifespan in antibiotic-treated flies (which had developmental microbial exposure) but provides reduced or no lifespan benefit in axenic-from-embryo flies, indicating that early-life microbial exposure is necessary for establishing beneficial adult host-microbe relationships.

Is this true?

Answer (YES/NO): NO